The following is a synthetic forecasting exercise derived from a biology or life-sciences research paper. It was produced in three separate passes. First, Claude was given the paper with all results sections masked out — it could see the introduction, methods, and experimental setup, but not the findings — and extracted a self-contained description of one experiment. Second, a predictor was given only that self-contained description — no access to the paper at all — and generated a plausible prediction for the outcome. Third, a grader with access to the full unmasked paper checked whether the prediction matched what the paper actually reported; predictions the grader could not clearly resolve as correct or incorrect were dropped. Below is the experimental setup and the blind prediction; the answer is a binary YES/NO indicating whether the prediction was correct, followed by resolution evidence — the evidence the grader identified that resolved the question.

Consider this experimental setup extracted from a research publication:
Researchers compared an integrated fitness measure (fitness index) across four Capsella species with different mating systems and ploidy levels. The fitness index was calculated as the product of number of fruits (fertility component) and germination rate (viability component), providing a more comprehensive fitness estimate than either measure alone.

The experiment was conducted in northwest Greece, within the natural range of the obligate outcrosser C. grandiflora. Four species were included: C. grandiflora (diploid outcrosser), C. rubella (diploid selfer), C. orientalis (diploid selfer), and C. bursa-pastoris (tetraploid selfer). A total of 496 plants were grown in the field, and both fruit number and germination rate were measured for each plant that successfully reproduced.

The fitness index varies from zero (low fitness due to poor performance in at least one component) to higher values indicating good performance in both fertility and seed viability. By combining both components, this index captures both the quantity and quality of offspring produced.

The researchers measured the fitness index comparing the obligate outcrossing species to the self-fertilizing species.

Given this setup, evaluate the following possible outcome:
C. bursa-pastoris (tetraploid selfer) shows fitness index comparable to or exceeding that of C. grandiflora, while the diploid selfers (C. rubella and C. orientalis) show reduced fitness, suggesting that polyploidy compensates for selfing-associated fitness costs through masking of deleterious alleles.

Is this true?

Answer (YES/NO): NO